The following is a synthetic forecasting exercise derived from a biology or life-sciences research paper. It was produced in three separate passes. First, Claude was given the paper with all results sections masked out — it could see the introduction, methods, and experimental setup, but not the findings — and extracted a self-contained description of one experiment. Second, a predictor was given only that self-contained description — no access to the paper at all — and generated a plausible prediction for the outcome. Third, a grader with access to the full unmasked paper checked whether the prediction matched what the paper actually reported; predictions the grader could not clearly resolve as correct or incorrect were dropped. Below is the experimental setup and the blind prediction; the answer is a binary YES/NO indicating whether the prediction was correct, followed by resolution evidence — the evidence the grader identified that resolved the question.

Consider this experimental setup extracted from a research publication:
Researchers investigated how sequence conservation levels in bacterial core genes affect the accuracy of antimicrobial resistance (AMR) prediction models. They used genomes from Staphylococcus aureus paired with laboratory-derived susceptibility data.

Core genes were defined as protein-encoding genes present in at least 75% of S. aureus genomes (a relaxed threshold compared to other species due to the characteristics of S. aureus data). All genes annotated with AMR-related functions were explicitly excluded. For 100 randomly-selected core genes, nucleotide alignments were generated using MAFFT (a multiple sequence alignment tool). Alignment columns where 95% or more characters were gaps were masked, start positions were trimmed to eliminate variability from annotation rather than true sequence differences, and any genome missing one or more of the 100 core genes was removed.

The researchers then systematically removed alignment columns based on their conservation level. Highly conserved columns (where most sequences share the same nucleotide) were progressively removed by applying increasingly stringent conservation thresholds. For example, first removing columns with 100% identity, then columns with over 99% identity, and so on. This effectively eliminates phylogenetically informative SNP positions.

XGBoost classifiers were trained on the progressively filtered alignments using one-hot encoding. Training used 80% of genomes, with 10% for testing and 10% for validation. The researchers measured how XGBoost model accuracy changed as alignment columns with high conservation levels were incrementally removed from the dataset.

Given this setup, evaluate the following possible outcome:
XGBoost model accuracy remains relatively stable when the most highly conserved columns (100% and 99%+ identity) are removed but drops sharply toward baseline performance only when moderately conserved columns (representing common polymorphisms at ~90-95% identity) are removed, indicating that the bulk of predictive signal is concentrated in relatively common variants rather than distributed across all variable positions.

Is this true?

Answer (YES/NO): NO